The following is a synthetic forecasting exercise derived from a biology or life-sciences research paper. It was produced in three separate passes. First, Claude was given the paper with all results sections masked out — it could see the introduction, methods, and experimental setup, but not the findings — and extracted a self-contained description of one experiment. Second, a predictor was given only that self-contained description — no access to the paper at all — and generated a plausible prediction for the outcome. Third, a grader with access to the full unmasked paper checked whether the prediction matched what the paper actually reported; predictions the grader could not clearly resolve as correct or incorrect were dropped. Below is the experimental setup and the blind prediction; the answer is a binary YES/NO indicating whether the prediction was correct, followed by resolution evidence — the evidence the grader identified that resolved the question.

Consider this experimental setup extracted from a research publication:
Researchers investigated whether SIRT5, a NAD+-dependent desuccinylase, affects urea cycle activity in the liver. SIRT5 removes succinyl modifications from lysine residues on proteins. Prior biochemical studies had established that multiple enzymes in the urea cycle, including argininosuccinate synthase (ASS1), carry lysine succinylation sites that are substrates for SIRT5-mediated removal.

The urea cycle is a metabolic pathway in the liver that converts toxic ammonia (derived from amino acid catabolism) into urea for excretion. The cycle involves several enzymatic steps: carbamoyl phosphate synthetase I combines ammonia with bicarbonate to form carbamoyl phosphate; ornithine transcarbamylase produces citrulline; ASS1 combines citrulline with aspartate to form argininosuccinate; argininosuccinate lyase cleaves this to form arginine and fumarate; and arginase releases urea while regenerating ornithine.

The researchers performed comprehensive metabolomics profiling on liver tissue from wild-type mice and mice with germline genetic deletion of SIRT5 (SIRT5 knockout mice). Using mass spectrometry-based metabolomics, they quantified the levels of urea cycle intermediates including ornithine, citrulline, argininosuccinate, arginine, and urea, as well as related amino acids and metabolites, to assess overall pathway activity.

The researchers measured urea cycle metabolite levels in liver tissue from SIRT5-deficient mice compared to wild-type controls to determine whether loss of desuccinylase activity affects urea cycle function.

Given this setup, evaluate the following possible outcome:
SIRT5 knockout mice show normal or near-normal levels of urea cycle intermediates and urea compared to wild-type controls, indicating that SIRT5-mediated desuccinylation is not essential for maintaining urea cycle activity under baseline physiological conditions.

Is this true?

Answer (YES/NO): NO